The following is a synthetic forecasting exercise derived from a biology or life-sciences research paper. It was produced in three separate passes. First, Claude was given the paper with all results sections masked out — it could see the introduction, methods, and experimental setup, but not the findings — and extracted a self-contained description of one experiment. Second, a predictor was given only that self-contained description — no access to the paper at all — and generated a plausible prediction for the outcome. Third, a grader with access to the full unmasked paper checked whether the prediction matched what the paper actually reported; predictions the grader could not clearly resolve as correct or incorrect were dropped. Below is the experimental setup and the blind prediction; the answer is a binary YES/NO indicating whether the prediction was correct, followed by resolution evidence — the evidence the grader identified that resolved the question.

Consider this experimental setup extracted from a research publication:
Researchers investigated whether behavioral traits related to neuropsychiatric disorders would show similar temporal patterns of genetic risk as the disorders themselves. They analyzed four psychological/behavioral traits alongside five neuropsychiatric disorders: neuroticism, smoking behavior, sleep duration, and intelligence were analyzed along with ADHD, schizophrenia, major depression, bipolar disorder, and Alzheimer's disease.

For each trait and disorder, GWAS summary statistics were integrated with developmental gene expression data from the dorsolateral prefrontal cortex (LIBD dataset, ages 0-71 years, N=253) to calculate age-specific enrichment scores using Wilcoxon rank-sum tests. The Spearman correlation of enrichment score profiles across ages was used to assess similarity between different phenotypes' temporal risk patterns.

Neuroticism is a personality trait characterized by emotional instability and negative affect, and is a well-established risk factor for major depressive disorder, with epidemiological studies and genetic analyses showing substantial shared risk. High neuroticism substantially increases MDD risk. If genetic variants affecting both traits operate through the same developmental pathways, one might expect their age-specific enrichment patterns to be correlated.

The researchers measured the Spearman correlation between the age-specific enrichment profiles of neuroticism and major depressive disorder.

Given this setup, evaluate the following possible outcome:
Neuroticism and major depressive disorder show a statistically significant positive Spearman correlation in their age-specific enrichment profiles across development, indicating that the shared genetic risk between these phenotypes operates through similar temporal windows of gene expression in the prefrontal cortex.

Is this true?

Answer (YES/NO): YES